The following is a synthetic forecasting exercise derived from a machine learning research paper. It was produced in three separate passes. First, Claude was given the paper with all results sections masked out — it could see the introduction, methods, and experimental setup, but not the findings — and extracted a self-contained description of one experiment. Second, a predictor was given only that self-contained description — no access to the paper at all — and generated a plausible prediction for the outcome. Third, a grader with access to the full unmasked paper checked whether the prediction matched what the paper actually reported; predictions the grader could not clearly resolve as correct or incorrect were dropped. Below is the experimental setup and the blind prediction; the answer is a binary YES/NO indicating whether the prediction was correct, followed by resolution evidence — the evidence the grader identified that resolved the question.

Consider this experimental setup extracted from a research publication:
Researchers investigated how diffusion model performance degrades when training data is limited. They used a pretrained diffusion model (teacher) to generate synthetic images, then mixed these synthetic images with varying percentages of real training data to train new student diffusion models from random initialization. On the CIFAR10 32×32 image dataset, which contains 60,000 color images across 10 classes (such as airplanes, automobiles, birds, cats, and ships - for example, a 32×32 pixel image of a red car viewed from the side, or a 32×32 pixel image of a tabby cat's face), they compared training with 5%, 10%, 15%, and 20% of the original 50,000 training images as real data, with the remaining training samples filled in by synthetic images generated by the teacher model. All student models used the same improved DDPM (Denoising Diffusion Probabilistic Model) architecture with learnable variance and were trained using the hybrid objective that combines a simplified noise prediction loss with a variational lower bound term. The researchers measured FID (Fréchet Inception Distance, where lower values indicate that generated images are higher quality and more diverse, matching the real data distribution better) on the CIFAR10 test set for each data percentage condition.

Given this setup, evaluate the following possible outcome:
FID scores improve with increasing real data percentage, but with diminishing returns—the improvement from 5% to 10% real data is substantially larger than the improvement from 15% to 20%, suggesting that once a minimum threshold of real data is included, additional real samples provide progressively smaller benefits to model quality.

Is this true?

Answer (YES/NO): NO